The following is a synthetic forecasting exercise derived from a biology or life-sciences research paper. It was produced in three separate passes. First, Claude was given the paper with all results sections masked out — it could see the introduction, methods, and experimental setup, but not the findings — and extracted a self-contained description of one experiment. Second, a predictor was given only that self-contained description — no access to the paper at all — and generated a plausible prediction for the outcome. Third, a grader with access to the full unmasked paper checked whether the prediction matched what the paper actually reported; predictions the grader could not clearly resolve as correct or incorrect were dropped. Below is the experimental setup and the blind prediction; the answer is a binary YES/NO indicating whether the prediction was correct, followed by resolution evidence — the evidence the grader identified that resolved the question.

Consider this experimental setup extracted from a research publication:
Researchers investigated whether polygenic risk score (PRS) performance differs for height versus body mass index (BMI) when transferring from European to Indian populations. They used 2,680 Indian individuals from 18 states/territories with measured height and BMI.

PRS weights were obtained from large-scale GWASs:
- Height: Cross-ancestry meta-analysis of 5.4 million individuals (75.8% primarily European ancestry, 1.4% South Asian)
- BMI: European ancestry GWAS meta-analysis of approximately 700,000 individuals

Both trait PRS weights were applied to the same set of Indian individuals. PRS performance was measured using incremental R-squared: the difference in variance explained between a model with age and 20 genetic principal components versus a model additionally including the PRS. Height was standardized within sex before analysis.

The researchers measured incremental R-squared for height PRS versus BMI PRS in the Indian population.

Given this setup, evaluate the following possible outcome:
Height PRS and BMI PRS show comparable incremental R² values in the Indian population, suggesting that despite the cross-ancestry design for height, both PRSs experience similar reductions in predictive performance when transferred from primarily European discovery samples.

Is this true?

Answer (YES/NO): NO